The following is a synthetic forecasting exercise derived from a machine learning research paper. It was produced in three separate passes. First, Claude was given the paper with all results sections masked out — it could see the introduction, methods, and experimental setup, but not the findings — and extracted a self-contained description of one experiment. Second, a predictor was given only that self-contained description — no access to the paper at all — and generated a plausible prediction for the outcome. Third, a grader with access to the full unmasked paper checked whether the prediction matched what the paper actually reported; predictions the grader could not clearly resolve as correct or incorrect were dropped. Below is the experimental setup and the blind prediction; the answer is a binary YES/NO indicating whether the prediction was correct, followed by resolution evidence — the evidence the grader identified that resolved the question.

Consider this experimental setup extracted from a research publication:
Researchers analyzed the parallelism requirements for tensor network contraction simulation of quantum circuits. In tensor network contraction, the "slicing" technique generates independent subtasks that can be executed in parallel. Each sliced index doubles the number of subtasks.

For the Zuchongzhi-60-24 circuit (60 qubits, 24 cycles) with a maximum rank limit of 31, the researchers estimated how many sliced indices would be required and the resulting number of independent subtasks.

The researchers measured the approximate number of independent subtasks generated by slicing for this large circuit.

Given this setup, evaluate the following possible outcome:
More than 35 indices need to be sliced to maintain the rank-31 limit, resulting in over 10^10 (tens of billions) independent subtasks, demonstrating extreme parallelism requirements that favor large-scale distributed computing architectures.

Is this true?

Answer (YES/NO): YES